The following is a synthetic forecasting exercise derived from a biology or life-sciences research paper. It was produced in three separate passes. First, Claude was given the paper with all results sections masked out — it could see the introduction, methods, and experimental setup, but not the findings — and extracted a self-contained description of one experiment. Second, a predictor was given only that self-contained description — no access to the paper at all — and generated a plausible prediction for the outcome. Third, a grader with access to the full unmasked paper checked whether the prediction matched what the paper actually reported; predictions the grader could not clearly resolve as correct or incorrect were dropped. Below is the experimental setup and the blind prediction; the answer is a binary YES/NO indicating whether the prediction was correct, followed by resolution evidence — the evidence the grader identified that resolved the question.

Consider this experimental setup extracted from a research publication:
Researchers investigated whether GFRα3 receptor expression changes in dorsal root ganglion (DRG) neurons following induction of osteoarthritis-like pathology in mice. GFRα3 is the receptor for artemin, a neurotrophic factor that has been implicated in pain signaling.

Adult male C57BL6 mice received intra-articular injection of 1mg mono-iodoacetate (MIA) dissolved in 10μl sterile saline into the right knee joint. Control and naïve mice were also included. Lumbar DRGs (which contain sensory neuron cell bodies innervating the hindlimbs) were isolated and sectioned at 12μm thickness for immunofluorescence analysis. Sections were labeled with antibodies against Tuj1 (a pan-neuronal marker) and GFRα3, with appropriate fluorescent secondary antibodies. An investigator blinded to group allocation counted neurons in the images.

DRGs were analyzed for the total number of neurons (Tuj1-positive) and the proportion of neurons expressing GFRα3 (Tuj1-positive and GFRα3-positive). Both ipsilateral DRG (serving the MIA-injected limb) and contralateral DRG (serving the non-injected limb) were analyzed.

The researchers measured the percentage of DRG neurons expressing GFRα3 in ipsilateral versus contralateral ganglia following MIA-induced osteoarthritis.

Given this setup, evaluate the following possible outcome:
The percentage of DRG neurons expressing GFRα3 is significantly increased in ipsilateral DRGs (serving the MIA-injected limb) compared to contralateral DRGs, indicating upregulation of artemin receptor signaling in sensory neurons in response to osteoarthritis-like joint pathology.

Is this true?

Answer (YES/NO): YES